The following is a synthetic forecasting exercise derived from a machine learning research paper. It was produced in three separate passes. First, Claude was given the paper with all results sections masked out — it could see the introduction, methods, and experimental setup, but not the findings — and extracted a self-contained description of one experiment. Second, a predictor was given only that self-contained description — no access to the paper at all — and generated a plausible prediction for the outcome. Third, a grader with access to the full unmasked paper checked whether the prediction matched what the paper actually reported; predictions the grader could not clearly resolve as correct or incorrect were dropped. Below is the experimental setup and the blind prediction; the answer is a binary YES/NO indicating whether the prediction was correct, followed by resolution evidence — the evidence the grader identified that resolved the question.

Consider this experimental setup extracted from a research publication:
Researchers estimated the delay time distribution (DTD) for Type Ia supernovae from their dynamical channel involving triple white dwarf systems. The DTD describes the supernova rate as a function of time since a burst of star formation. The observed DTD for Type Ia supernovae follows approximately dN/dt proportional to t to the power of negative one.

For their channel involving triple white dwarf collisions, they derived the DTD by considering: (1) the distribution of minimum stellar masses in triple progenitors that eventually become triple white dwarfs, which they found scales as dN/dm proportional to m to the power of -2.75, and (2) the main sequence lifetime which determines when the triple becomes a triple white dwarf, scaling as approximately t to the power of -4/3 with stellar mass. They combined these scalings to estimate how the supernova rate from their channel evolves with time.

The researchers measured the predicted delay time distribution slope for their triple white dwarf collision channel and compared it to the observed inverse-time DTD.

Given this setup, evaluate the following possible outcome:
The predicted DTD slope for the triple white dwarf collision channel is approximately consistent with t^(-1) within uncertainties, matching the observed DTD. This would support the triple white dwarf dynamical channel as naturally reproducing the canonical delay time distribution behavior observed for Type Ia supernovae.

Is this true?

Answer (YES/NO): NO